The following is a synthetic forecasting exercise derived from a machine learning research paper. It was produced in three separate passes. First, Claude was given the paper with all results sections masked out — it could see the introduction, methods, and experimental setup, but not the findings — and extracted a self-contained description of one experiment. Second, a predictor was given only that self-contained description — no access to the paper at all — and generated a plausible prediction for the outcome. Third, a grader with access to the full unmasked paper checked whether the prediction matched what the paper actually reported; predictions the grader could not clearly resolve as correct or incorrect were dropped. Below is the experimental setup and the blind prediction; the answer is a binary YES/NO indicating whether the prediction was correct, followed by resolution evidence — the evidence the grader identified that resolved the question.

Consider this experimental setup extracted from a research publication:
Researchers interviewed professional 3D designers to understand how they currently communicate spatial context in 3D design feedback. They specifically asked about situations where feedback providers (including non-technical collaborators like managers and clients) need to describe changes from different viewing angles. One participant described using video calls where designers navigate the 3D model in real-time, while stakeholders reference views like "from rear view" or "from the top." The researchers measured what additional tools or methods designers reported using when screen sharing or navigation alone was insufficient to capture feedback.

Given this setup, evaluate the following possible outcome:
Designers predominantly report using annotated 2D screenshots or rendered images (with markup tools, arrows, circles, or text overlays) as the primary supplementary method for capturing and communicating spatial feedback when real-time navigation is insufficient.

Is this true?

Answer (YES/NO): YES